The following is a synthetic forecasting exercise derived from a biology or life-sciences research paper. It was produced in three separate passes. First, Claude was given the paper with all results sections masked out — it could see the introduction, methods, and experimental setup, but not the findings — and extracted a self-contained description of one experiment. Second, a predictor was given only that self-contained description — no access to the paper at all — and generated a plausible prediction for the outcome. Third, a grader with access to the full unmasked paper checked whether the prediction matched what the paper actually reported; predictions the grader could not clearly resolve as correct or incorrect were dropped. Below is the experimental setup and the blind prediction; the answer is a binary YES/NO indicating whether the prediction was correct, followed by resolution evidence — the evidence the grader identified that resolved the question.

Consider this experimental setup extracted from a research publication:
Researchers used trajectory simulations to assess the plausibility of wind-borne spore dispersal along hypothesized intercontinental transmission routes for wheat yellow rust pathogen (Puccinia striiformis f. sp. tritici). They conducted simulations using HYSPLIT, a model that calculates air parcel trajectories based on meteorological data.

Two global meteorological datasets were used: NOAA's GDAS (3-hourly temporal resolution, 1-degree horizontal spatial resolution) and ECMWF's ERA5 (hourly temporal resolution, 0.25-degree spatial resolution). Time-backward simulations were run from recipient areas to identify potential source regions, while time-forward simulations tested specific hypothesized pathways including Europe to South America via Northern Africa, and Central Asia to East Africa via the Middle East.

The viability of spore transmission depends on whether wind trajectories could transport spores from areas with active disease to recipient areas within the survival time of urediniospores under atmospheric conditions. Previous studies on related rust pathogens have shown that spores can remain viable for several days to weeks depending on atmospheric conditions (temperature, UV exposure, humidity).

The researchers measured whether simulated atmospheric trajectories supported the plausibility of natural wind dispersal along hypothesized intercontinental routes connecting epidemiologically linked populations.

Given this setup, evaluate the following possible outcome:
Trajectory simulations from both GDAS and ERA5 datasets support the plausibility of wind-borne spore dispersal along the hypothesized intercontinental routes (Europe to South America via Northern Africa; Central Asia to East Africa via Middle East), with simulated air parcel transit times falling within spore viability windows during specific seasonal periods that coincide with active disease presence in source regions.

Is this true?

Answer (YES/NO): NO